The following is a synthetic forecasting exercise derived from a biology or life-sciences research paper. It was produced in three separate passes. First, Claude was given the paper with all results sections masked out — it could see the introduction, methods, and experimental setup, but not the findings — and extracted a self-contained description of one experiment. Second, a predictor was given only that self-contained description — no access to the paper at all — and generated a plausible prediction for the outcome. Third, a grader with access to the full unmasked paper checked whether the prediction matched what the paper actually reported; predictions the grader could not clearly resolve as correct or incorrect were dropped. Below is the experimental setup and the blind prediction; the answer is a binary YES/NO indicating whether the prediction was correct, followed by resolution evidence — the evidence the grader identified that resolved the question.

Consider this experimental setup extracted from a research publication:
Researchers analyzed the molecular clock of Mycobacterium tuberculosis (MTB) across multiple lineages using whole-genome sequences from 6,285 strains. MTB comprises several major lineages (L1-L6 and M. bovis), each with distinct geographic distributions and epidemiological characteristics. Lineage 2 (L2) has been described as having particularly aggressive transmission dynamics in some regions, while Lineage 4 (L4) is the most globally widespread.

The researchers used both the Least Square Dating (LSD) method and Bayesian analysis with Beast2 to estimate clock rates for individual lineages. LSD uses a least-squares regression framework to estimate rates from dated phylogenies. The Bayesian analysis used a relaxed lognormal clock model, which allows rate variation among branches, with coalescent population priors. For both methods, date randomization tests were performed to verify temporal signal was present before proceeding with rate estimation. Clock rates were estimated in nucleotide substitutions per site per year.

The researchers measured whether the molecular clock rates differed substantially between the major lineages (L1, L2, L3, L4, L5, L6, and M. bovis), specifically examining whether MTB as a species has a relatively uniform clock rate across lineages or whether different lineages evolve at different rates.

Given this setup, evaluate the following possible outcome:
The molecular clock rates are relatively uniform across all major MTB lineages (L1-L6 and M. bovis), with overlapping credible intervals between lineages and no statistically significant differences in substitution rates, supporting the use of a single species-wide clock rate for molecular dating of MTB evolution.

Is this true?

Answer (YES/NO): NO